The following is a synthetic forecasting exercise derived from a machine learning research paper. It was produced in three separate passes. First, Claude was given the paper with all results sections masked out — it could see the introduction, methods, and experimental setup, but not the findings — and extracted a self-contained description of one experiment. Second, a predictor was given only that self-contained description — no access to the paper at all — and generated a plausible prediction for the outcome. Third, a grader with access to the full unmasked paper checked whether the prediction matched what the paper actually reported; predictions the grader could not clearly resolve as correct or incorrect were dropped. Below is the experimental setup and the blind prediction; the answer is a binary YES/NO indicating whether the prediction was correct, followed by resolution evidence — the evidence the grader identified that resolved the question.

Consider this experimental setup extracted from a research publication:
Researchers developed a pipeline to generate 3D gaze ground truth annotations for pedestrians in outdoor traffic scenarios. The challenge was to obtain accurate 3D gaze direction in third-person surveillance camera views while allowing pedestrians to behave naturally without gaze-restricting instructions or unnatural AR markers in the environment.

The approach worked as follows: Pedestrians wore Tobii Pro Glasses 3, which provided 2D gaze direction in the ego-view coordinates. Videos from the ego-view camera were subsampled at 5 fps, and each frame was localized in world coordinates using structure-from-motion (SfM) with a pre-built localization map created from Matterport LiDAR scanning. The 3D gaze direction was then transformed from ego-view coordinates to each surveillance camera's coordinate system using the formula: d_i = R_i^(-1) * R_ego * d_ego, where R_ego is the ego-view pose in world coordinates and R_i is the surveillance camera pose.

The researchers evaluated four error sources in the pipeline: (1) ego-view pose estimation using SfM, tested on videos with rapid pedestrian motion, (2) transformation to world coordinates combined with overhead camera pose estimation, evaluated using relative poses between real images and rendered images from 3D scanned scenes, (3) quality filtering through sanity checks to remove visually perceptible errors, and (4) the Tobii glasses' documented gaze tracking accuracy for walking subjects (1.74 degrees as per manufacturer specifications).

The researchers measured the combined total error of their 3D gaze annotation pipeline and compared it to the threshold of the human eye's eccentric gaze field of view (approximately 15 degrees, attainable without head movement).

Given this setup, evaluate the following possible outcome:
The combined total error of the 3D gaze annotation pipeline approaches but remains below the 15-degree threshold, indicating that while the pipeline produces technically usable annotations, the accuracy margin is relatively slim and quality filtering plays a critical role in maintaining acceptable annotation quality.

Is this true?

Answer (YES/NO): NO